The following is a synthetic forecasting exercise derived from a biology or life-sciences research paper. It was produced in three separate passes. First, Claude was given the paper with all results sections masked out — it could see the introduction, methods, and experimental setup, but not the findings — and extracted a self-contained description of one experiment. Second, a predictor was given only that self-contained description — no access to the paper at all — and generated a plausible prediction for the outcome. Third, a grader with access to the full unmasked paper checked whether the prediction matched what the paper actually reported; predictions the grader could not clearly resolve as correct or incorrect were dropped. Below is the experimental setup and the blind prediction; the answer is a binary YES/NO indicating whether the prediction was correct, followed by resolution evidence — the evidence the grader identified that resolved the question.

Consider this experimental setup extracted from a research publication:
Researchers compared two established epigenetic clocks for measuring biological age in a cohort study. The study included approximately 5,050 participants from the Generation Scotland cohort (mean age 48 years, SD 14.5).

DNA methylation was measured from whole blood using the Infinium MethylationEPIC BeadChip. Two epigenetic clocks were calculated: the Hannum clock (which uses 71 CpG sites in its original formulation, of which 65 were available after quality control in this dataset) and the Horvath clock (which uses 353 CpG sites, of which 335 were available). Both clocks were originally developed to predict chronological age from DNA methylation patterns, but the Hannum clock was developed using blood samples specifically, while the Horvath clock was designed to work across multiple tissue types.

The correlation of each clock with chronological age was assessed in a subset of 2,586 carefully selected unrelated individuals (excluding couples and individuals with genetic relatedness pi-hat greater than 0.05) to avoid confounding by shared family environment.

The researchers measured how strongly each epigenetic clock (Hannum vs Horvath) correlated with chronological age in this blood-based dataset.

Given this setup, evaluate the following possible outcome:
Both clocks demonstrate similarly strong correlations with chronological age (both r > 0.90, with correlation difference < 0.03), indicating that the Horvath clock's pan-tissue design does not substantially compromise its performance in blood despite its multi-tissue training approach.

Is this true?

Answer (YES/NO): NO